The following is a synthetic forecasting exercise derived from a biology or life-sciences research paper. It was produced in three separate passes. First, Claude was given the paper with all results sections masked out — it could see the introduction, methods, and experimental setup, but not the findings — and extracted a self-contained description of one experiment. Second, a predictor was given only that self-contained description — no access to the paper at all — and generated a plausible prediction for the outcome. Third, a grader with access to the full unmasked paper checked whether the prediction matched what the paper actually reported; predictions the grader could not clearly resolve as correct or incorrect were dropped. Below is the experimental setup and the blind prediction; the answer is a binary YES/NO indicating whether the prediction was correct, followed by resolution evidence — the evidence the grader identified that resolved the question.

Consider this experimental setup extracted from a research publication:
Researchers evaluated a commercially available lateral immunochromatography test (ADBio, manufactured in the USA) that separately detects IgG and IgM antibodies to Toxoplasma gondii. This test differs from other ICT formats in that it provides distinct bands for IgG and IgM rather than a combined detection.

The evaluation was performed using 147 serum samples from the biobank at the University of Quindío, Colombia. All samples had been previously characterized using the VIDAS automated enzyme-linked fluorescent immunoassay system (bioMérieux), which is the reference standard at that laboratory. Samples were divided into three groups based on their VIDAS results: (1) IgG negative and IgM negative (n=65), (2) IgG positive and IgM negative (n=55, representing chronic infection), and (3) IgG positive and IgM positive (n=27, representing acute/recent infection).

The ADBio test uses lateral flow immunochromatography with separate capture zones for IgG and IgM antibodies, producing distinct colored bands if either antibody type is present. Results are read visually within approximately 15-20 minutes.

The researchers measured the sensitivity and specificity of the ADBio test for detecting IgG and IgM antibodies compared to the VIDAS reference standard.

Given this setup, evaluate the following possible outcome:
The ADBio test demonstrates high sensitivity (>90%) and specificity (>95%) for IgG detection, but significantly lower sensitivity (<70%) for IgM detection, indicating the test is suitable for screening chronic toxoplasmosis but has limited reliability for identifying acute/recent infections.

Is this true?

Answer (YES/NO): NO